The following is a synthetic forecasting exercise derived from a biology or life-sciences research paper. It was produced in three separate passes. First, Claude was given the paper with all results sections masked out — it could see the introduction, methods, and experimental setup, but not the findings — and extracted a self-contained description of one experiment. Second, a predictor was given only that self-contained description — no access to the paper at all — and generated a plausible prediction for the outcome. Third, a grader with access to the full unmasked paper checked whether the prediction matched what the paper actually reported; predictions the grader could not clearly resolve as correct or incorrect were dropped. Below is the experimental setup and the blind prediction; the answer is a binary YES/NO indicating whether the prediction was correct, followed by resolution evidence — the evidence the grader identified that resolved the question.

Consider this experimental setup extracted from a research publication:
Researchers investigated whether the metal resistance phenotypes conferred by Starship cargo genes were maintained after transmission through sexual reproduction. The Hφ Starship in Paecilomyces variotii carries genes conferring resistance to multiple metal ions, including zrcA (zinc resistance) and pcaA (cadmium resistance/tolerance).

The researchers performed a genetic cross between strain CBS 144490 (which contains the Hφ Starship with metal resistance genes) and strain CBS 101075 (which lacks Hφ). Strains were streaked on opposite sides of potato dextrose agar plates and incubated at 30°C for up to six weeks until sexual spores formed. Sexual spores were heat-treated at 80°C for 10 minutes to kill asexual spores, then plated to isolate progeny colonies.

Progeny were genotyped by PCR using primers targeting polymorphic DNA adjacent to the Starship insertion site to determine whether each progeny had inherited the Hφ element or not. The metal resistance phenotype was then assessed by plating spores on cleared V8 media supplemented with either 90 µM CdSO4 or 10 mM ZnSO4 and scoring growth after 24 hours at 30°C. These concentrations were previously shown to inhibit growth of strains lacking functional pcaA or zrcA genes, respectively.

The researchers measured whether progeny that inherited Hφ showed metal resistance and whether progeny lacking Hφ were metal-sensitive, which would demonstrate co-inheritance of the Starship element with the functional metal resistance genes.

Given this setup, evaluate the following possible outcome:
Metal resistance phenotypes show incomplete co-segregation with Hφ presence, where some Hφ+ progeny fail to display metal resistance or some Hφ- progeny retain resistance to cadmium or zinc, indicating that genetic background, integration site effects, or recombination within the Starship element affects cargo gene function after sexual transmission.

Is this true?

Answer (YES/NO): NO